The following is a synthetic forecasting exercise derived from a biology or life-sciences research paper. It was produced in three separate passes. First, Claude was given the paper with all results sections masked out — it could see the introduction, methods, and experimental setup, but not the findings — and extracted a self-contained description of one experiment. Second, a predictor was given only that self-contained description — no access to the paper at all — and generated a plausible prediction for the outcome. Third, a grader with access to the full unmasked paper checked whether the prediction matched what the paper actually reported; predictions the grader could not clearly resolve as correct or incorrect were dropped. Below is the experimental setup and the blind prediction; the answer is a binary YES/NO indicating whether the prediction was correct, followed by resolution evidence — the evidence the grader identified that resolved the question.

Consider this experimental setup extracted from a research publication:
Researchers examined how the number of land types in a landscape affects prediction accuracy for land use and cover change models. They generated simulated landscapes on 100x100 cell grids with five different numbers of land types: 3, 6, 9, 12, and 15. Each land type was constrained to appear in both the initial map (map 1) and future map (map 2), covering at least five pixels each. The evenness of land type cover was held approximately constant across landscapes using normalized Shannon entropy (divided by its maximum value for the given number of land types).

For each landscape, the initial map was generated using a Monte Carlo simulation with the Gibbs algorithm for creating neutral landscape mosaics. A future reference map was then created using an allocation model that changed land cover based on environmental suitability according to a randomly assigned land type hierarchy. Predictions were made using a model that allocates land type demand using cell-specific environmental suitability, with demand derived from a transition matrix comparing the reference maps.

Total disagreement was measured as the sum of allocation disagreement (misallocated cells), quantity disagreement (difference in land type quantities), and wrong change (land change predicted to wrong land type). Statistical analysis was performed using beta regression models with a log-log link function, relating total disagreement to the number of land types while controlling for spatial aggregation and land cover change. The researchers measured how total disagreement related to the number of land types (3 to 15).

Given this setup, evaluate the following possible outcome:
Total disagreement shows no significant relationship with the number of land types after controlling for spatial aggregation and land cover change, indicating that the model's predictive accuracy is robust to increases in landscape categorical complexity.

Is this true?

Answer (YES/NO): NO